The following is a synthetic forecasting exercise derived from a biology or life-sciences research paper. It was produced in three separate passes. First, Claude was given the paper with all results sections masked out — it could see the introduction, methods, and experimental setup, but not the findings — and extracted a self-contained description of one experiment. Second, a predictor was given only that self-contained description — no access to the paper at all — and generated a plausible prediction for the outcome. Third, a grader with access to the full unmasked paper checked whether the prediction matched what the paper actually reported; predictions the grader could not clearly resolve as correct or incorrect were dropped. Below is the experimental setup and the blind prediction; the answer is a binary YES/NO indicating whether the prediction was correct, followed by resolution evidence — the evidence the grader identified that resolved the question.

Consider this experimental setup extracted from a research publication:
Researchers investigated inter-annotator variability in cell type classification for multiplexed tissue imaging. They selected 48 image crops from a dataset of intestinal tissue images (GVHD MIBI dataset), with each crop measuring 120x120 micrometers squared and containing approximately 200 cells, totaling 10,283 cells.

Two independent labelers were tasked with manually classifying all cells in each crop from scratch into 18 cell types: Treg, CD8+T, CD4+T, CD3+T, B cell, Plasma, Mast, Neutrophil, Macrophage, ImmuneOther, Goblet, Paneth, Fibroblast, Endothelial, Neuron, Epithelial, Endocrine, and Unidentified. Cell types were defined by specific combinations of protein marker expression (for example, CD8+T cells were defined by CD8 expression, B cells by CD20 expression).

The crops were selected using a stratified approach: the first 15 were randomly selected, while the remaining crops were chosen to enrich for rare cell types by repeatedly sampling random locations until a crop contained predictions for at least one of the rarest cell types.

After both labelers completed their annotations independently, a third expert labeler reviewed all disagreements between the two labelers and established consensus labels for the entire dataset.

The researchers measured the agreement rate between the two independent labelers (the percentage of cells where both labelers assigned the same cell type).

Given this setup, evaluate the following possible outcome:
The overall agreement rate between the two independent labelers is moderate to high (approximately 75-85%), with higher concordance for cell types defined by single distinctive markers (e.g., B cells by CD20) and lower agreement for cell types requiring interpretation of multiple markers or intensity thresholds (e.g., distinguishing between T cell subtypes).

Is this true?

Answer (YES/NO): YES